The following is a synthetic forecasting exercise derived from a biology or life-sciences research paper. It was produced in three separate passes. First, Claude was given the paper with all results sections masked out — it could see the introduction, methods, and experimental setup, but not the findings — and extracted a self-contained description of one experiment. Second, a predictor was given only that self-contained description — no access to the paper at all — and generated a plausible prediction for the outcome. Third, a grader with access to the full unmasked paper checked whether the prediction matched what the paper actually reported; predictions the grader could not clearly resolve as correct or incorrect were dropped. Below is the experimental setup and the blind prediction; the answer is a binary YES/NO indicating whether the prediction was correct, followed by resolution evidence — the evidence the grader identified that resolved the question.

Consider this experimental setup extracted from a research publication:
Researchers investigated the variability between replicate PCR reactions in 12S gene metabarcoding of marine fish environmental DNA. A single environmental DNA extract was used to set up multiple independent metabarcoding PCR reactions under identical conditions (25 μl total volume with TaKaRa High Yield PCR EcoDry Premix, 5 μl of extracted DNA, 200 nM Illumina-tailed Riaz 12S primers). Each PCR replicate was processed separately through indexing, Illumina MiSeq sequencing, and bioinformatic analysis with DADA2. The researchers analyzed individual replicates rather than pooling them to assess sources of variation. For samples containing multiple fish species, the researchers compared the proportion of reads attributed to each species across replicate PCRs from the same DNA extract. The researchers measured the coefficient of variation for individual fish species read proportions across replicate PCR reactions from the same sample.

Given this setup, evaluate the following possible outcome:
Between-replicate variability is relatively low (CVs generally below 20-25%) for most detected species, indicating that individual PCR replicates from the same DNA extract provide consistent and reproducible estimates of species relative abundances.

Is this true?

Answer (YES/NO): NO